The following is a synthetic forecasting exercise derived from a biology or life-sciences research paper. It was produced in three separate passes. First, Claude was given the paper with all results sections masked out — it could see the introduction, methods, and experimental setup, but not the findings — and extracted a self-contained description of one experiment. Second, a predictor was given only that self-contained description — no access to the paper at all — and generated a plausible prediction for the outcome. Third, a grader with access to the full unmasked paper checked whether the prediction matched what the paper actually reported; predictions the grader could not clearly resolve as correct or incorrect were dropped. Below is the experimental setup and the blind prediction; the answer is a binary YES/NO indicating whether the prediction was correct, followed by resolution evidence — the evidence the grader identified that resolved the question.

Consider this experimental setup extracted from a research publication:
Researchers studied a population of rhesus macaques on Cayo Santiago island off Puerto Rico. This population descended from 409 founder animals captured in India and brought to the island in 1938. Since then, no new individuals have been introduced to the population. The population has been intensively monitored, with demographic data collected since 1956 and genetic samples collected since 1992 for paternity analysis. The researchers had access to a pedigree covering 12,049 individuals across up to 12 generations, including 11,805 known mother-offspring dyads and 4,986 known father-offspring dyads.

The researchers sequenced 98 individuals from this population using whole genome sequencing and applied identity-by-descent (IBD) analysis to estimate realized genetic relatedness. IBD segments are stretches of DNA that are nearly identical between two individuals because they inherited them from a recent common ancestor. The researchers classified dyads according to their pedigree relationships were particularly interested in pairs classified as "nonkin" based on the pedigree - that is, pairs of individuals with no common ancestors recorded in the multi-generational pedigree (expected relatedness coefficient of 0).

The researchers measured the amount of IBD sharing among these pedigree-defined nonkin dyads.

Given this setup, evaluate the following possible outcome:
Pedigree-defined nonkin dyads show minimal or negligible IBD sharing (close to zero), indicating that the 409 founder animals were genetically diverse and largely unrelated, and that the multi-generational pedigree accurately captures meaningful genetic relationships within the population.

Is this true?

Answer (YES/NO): NO